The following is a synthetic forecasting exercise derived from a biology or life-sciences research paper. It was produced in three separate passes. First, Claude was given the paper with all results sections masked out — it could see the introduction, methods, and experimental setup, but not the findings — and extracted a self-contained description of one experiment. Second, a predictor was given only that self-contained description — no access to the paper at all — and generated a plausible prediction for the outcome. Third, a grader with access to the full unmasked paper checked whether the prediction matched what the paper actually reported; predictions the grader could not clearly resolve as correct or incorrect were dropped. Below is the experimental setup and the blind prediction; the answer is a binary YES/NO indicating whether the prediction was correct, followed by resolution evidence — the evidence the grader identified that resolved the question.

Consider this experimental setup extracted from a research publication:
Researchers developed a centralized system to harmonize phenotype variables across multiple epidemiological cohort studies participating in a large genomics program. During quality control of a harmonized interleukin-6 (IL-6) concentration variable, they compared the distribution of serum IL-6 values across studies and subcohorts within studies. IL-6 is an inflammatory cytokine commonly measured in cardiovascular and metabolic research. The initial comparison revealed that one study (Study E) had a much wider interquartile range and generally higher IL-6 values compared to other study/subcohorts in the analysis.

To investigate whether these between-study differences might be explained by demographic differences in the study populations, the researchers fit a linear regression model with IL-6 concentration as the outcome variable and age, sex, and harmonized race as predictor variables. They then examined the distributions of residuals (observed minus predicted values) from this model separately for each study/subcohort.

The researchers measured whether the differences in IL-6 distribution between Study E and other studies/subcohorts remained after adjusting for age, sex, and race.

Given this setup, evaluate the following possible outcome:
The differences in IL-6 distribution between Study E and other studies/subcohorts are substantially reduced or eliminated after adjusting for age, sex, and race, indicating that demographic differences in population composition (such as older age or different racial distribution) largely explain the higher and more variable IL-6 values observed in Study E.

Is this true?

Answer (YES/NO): NO